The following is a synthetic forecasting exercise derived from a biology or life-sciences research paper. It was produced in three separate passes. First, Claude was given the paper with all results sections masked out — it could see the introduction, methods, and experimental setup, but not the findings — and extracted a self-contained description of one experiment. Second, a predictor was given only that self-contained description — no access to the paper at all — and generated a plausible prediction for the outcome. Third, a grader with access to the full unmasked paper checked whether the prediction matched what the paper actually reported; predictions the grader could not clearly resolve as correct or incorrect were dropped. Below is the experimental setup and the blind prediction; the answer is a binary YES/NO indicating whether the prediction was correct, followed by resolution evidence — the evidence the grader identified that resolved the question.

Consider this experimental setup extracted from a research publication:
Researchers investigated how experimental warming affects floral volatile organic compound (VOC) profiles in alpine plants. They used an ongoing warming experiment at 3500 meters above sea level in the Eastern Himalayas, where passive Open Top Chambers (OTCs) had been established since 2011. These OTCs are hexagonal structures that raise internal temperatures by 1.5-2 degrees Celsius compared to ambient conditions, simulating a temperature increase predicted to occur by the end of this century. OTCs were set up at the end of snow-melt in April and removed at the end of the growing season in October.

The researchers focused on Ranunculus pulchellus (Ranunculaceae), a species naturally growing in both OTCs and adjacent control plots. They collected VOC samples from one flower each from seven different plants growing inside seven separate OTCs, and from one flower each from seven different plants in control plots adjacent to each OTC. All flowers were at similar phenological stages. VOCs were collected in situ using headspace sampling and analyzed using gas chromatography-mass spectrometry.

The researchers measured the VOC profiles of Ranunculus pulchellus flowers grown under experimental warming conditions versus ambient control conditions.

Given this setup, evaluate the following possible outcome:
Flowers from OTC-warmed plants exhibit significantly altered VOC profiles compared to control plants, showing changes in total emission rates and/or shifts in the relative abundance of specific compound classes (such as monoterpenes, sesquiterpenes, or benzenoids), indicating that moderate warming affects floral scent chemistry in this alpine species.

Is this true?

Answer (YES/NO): YES